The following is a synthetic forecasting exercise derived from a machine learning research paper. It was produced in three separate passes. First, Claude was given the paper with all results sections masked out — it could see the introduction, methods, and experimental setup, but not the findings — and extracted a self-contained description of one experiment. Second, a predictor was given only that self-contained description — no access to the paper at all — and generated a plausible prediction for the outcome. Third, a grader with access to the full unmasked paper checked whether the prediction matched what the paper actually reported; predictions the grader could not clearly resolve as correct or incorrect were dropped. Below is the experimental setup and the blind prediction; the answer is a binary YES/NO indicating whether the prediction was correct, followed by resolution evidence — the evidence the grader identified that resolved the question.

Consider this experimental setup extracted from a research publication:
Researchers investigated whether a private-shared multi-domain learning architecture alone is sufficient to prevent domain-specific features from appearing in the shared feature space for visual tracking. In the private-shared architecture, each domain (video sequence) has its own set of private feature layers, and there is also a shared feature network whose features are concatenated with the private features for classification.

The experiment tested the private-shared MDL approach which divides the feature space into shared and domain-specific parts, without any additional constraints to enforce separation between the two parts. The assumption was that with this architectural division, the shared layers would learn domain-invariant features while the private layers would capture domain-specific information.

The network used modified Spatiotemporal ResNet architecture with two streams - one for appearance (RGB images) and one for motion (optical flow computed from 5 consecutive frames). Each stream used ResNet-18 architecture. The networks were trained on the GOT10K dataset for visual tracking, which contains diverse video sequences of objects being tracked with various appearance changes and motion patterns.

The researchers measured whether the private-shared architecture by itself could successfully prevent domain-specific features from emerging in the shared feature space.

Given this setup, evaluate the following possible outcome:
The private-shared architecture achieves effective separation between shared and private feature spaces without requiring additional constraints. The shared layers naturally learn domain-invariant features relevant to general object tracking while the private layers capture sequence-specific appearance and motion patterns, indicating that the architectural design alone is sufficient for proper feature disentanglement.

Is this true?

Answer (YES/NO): NO